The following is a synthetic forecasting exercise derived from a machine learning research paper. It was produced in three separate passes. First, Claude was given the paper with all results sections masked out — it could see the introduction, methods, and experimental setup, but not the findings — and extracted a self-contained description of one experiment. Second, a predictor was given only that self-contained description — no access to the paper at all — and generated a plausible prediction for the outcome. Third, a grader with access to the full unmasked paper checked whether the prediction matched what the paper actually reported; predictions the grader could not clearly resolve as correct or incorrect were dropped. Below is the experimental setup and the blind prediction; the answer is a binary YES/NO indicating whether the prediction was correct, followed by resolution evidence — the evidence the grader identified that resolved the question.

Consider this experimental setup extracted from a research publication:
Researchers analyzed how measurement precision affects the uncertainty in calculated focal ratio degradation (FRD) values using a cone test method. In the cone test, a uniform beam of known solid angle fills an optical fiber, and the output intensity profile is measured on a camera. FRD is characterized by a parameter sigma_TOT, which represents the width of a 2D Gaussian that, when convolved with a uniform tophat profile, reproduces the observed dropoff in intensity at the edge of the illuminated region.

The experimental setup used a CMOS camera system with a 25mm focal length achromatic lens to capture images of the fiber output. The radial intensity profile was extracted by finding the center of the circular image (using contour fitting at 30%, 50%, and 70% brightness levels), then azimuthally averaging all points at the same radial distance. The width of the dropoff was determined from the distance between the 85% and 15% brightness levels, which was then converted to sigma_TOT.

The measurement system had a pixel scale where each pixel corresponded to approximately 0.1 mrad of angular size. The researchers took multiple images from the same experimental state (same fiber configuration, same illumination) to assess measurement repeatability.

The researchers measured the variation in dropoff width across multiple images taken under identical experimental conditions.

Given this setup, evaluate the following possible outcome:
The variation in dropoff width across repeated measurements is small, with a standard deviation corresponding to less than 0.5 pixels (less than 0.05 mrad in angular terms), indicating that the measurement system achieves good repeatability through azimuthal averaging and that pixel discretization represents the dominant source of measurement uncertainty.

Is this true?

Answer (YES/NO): NO